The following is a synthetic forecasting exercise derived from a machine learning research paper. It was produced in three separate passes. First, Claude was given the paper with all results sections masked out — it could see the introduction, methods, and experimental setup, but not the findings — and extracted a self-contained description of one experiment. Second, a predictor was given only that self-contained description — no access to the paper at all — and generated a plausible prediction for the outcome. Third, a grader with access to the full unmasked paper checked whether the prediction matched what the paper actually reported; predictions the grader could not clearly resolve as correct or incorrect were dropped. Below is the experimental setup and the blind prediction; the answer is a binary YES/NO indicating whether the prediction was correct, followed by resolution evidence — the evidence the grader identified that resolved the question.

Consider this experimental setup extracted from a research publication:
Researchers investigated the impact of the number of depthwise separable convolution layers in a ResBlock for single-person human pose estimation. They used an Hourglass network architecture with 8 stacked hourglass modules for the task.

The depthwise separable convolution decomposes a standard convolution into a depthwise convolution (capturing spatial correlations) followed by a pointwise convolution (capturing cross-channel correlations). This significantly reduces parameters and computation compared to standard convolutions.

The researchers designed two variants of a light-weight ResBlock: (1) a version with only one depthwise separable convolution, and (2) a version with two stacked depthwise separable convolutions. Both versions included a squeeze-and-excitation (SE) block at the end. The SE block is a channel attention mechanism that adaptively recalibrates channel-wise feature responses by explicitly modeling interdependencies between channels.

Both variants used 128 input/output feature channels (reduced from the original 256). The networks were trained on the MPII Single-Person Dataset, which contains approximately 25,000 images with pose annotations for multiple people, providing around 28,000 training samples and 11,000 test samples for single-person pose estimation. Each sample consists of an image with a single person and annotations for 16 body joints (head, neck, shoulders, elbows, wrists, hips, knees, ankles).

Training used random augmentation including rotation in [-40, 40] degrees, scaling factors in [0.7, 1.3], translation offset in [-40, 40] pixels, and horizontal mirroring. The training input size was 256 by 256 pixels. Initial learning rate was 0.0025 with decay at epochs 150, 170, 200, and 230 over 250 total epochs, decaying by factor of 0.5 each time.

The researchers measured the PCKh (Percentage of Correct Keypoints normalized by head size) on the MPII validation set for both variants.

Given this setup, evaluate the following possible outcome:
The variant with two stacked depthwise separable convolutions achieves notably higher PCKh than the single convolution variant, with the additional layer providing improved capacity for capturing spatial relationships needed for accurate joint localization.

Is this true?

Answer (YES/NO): YES